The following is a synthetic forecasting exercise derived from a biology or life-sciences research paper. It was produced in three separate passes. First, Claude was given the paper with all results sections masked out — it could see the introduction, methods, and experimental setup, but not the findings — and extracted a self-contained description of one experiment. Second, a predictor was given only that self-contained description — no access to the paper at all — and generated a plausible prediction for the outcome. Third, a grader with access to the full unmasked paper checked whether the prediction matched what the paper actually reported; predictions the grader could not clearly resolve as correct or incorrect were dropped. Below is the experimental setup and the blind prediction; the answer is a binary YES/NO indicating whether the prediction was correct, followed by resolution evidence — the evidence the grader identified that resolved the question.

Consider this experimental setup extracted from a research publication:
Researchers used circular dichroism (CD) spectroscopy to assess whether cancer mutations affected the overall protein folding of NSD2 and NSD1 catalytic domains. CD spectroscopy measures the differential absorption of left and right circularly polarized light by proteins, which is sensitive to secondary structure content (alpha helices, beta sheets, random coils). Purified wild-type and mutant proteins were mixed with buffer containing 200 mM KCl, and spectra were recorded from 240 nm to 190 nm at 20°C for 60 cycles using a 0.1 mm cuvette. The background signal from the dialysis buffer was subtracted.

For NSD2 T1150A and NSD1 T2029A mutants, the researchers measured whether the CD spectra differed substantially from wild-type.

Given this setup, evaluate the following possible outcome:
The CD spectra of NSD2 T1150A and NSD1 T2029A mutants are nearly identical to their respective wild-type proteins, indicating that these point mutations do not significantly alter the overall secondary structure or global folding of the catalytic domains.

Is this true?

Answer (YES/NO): YES